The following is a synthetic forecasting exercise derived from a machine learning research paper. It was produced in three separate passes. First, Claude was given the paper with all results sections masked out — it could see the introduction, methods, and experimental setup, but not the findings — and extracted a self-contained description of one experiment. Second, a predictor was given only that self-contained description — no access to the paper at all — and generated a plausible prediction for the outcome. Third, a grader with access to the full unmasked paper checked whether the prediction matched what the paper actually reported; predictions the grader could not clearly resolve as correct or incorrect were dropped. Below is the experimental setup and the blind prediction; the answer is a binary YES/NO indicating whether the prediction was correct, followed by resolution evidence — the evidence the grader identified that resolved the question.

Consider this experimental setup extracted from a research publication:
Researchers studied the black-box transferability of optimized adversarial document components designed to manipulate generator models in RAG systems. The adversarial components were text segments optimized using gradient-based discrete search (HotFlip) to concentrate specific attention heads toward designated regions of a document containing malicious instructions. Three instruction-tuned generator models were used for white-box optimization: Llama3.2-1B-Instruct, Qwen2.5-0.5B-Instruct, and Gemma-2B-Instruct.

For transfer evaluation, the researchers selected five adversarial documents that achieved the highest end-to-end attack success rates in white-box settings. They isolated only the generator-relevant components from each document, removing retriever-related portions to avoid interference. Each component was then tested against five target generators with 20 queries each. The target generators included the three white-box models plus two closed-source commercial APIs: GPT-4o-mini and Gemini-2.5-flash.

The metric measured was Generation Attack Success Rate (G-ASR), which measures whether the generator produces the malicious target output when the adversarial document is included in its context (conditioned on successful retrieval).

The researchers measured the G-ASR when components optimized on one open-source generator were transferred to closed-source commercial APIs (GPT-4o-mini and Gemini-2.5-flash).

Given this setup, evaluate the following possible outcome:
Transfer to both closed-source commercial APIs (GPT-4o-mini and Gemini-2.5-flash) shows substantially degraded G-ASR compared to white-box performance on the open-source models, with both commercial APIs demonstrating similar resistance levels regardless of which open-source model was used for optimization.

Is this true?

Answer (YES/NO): NO